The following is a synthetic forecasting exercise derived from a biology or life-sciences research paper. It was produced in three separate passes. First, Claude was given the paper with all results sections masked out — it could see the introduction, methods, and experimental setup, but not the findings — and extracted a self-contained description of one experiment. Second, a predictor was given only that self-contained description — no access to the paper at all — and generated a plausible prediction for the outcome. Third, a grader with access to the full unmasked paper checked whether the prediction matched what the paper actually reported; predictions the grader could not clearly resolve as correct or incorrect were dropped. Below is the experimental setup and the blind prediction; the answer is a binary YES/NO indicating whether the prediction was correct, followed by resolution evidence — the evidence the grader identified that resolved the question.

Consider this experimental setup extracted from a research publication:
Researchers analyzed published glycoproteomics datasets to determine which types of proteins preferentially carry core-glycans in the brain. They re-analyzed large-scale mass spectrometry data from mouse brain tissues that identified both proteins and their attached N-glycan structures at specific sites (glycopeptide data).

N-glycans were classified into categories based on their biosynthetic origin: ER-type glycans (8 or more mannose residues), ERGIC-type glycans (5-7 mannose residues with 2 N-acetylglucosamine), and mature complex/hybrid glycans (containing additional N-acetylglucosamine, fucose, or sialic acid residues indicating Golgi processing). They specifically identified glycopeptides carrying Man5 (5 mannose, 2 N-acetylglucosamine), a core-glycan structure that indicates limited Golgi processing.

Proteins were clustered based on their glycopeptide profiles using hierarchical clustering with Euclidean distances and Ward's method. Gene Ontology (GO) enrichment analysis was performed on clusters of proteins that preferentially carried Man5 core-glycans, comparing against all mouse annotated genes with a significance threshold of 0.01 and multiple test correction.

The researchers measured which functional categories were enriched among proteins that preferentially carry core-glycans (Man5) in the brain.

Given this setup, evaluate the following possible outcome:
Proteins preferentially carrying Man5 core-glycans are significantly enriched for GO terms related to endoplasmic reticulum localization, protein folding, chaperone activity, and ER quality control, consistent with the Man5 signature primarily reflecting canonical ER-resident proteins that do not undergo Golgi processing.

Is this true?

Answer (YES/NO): NO